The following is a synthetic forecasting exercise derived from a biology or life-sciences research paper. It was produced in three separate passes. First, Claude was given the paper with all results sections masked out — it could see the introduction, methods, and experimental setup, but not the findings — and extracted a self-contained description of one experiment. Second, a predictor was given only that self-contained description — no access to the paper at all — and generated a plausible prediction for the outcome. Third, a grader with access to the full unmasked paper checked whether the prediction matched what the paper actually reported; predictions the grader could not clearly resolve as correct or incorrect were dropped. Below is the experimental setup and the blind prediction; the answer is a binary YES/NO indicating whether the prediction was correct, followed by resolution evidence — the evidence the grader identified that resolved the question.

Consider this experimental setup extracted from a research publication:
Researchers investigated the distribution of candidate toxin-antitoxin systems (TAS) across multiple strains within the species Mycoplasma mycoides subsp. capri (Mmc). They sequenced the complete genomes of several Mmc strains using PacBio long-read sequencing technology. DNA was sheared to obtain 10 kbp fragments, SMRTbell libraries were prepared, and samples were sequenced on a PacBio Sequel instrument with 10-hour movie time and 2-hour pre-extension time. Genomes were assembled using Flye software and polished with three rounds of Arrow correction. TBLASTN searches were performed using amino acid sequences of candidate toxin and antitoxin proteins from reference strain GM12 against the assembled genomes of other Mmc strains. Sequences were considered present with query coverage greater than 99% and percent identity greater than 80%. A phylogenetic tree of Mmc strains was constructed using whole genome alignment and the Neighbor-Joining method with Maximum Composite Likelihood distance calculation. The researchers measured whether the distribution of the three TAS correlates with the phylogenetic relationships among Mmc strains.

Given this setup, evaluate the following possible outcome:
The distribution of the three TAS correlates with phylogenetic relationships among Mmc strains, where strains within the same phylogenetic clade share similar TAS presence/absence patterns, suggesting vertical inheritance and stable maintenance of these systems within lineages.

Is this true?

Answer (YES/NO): NO